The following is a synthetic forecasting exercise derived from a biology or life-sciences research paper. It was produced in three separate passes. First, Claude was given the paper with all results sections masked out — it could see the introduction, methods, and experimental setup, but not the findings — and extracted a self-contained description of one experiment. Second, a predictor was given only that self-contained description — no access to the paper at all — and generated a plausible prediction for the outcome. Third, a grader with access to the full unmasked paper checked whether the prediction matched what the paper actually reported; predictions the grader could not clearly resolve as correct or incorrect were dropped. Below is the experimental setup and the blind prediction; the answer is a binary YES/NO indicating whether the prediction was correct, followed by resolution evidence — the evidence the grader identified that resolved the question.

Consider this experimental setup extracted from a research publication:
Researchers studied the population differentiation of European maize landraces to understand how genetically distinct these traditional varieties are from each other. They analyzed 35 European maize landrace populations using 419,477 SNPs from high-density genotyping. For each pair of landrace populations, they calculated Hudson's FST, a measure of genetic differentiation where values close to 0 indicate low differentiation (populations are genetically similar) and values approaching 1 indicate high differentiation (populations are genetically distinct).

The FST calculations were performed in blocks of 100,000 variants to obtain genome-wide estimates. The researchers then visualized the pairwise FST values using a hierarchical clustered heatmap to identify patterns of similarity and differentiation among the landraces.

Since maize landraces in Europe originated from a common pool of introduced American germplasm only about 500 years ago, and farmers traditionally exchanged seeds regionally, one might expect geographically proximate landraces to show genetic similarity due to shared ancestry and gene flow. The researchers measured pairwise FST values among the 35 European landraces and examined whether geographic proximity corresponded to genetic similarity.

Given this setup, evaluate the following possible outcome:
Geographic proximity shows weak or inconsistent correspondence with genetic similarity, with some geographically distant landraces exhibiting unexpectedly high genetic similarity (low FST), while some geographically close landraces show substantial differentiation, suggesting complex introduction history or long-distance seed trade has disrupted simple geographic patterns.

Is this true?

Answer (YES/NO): NO